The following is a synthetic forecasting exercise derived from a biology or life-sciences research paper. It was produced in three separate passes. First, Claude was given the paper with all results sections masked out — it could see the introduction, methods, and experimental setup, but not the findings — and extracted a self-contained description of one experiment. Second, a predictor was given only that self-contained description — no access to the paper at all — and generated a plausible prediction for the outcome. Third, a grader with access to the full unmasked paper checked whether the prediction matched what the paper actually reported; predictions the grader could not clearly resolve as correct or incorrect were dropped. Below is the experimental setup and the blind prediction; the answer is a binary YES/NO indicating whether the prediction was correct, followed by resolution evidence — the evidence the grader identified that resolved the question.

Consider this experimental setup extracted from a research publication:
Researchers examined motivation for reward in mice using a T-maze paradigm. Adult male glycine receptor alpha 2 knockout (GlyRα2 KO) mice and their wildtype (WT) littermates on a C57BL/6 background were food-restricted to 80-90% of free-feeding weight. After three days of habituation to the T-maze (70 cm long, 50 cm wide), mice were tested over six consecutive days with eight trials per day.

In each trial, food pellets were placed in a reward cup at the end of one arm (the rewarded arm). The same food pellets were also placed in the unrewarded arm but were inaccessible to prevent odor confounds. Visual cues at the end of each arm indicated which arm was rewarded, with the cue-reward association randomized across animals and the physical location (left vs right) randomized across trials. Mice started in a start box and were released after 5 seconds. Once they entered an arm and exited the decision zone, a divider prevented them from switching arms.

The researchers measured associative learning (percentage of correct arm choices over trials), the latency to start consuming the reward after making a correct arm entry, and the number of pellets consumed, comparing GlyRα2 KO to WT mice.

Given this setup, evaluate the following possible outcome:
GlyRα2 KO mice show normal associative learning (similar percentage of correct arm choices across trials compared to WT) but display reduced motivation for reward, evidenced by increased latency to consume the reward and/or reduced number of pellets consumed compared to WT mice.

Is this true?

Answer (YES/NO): NO